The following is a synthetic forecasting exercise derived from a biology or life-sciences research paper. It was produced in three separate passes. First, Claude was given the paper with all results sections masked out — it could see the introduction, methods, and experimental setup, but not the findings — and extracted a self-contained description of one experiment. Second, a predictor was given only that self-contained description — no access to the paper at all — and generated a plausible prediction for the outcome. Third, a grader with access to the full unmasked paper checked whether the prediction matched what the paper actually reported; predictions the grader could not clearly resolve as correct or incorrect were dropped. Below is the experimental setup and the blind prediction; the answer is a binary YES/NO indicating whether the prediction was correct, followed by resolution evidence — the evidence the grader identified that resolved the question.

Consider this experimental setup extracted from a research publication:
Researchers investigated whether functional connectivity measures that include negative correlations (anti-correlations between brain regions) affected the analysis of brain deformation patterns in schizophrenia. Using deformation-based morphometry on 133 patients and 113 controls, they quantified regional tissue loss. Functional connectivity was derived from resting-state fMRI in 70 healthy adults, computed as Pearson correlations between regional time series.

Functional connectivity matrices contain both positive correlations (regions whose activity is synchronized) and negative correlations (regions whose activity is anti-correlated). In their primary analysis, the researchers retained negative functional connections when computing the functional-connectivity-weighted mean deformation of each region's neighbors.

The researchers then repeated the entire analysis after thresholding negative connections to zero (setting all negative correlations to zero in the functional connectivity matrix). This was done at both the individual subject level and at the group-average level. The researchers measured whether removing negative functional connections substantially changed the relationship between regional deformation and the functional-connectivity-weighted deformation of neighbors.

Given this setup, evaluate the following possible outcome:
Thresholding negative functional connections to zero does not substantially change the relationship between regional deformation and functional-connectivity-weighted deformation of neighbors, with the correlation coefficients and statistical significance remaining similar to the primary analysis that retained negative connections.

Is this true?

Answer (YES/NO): YES